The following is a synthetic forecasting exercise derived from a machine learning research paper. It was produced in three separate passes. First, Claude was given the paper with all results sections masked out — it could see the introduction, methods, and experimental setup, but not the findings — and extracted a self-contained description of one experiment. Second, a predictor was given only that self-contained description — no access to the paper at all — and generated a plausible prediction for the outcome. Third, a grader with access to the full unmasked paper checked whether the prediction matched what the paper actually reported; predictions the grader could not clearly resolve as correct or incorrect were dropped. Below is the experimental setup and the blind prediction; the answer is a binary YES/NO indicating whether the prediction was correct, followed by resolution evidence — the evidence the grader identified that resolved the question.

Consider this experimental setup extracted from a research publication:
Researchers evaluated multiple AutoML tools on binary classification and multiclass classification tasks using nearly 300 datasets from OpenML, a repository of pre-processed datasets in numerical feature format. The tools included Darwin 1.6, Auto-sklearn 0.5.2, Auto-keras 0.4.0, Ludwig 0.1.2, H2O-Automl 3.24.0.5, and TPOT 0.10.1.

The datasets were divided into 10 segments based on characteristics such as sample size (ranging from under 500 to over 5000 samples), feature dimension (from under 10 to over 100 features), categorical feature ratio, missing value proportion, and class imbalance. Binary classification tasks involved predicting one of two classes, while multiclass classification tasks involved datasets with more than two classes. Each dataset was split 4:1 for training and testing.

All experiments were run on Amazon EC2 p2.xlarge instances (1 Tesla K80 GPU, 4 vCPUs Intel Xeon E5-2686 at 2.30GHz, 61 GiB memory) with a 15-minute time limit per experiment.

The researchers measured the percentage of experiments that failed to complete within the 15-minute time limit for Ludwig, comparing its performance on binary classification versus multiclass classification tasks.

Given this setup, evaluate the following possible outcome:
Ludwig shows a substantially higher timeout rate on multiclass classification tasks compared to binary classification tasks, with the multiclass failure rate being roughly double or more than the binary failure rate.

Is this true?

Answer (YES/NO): YES